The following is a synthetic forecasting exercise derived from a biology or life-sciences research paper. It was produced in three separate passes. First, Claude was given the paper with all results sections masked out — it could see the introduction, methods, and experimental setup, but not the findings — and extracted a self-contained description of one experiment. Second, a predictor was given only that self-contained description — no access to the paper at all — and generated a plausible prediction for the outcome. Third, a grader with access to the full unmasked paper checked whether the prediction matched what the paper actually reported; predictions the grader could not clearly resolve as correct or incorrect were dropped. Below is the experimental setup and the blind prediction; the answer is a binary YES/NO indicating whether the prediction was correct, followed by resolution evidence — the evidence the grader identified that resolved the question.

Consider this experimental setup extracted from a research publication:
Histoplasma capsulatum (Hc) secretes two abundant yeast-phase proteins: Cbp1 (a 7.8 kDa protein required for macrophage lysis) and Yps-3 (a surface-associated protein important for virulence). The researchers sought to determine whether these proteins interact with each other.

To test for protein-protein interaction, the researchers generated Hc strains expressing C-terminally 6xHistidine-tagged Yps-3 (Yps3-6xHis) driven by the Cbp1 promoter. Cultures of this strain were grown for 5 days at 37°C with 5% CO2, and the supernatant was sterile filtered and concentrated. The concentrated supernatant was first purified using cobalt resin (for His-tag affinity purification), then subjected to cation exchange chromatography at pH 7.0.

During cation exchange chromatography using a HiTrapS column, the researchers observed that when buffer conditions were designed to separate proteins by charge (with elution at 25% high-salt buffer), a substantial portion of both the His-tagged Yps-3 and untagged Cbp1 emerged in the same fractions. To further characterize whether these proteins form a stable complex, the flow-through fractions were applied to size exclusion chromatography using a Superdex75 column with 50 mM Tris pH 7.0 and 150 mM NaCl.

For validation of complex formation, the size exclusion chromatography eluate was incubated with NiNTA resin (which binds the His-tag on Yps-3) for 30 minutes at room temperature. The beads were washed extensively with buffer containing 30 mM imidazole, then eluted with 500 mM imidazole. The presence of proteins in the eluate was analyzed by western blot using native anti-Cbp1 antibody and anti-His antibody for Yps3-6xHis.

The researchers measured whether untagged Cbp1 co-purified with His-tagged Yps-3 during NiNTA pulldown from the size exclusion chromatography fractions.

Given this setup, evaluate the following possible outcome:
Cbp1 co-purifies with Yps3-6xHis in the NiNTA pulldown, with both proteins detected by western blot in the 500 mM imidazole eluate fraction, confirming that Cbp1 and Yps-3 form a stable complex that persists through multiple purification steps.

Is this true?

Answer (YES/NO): YES